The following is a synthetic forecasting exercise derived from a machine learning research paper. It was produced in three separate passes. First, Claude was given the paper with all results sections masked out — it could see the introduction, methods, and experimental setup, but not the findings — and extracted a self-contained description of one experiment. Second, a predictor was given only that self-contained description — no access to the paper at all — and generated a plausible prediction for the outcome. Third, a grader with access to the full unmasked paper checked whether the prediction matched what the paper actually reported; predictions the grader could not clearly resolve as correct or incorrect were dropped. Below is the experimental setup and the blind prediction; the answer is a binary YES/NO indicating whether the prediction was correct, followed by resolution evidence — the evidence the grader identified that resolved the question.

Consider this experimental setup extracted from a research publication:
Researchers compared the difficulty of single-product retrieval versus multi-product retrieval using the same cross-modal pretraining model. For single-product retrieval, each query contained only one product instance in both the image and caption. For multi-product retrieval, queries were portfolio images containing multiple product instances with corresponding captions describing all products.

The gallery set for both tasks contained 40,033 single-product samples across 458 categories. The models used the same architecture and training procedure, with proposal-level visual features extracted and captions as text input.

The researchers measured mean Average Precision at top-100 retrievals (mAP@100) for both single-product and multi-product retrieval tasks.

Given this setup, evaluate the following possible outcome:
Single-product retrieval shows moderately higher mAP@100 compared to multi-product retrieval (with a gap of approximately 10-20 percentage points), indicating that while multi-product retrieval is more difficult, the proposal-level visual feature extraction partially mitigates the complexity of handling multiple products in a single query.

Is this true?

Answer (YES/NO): YES